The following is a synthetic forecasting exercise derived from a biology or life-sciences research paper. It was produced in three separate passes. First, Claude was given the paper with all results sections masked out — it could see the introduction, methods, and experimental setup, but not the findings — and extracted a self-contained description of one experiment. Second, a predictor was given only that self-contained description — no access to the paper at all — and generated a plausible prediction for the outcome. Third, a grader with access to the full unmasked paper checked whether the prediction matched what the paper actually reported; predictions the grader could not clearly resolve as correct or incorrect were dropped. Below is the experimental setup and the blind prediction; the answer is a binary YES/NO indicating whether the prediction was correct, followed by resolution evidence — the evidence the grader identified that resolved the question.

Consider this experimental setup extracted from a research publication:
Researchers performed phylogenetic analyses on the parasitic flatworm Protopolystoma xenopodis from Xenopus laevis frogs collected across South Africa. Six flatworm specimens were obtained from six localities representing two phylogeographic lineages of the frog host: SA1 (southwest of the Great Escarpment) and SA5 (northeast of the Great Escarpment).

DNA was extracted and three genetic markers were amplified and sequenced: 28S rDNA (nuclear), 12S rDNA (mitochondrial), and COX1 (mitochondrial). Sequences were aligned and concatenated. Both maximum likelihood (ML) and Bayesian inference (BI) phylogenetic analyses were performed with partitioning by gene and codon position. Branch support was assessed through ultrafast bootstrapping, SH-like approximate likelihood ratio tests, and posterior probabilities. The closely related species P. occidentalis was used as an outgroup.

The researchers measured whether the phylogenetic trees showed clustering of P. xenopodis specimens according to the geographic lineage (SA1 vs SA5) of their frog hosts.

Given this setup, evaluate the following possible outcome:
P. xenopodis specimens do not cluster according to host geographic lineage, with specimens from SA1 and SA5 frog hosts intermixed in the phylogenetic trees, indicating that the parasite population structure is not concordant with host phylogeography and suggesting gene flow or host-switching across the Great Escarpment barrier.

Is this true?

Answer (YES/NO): NO